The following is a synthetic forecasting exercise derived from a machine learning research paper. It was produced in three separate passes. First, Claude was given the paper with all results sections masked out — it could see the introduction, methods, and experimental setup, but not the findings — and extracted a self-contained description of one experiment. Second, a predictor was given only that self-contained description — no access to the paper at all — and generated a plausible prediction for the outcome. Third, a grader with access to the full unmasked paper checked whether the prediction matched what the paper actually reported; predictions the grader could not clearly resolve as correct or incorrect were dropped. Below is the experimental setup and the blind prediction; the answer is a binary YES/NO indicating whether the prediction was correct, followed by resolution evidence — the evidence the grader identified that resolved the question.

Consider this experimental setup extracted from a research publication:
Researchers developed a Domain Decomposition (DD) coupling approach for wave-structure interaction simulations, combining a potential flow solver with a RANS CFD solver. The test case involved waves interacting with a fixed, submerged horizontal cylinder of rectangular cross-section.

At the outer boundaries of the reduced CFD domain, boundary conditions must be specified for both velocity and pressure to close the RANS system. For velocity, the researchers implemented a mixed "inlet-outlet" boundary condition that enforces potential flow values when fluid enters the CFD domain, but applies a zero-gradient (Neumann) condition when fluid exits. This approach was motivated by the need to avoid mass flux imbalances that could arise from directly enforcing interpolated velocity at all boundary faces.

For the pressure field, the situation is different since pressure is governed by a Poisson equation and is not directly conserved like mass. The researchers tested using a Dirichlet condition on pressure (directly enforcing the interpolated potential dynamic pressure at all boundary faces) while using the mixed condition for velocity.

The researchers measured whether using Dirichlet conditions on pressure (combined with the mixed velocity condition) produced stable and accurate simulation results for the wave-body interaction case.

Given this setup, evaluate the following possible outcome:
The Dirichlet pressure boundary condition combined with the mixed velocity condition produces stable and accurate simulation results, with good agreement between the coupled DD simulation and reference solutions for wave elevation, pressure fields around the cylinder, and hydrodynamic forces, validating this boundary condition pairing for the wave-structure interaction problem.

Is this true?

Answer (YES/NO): NO